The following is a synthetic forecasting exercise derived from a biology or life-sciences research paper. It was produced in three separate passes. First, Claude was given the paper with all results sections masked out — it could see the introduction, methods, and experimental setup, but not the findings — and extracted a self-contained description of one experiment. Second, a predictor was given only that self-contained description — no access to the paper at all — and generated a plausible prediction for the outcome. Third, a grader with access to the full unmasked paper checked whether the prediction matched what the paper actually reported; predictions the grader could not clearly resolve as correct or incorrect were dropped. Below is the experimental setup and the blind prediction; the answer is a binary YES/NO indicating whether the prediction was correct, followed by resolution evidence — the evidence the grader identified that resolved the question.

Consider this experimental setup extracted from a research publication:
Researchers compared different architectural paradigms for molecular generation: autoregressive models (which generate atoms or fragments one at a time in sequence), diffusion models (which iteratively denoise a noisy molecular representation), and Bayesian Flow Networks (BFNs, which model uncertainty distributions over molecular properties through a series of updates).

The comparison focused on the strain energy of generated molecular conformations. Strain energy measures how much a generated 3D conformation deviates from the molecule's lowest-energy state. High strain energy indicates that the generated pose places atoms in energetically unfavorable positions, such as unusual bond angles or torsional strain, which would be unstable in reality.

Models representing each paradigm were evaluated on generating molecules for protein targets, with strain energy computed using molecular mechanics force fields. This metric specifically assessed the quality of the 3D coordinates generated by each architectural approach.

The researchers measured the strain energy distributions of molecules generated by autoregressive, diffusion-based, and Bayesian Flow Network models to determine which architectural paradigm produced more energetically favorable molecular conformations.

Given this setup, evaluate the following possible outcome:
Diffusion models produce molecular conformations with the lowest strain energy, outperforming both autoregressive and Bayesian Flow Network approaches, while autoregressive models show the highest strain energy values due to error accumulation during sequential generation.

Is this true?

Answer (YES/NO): NO